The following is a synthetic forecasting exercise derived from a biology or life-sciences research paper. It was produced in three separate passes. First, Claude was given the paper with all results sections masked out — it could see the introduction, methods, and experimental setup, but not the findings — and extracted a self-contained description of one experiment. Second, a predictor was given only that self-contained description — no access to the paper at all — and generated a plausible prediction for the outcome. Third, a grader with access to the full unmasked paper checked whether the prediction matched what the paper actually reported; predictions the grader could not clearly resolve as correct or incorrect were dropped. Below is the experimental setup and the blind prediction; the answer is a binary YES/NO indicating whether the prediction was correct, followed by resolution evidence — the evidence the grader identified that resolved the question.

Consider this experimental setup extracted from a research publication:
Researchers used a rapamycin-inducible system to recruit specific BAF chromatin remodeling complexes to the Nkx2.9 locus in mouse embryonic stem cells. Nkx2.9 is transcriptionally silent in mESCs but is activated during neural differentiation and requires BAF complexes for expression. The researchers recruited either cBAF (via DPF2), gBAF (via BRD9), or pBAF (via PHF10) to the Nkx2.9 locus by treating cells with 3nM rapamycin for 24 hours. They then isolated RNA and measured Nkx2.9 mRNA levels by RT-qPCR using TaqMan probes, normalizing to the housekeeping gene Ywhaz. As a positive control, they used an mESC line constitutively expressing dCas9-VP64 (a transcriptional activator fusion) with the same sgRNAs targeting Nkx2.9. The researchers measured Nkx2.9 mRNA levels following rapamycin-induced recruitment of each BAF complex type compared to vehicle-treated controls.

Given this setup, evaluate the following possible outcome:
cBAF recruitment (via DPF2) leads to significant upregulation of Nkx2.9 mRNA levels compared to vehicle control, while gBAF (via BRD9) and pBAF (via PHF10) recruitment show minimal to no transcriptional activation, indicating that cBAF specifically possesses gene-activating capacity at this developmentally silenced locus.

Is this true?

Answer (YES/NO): NO